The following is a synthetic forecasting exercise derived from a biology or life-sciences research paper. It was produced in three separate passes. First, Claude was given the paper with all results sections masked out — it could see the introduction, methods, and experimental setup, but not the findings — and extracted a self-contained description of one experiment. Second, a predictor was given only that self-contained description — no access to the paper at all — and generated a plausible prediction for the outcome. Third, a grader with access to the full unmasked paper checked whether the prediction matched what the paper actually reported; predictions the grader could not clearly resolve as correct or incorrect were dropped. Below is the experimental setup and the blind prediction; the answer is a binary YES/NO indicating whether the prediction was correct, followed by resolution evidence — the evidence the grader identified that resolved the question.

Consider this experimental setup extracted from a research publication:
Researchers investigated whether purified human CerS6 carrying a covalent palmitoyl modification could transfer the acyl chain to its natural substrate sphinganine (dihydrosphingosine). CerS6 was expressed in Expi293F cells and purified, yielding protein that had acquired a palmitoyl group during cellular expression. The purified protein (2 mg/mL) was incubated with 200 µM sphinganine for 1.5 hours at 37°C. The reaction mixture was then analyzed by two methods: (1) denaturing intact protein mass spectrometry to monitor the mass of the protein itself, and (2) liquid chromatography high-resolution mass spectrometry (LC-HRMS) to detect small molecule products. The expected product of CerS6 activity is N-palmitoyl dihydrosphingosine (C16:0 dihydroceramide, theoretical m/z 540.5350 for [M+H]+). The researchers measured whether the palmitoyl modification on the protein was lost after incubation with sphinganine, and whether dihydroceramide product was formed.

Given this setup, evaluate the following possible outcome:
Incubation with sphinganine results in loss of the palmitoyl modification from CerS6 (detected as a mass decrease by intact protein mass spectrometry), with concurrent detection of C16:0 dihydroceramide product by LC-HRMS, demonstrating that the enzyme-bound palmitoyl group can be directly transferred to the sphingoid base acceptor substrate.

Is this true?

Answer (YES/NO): YES